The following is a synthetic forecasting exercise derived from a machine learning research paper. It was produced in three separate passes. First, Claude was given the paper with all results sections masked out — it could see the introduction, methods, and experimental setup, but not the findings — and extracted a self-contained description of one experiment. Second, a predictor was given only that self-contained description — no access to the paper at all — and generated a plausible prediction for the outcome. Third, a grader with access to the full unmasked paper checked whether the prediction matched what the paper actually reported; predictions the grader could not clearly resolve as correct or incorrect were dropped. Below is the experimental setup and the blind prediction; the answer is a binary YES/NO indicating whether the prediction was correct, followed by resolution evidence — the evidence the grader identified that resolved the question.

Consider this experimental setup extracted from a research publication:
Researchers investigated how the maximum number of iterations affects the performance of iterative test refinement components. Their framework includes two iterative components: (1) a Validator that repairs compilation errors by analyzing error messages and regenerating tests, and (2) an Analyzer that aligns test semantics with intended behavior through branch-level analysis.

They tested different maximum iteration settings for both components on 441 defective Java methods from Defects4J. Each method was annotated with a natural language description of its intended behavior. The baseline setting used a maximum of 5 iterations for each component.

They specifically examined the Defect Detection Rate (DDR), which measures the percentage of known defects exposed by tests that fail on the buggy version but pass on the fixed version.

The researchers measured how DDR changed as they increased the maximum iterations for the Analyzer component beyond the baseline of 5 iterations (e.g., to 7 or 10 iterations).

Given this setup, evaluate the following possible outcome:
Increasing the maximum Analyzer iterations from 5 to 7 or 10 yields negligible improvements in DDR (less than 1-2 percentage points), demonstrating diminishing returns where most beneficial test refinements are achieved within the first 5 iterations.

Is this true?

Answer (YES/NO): NO